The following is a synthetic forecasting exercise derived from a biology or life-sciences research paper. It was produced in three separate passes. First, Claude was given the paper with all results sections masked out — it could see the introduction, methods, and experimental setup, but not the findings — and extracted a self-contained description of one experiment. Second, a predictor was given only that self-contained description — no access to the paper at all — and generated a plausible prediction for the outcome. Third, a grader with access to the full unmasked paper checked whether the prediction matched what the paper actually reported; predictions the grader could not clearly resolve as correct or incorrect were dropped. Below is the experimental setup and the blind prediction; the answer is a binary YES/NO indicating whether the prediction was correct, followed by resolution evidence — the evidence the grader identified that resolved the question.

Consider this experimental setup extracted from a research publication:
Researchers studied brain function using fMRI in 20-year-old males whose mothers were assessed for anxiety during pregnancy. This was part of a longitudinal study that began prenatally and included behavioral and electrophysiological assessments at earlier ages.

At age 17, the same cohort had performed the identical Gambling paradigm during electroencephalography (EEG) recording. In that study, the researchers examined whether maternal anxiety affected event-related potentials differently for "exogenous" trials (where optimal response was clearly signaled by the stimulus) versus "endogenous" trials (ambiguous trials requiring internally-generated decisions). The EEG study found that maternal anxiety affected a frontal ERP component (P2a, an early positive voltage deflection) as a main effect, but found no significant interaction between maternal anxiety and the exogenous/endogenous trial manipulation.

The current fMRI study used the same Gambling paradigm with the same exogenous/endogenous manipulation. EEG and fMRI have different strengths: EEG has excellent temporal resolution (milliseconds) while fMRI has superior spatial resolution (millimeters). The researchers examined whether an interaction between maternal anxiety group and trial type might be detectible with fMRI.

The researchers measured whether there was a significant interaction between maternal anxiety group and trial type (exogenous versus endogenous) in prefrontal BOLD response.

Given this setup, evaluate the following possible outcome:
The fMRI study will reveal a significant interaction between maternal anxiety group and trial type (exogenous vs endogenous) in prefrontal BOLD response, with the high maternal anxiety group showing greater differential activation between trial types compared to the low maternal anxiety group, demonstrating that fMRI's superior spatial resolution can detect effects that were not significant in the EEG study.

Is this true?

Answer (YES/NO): NO